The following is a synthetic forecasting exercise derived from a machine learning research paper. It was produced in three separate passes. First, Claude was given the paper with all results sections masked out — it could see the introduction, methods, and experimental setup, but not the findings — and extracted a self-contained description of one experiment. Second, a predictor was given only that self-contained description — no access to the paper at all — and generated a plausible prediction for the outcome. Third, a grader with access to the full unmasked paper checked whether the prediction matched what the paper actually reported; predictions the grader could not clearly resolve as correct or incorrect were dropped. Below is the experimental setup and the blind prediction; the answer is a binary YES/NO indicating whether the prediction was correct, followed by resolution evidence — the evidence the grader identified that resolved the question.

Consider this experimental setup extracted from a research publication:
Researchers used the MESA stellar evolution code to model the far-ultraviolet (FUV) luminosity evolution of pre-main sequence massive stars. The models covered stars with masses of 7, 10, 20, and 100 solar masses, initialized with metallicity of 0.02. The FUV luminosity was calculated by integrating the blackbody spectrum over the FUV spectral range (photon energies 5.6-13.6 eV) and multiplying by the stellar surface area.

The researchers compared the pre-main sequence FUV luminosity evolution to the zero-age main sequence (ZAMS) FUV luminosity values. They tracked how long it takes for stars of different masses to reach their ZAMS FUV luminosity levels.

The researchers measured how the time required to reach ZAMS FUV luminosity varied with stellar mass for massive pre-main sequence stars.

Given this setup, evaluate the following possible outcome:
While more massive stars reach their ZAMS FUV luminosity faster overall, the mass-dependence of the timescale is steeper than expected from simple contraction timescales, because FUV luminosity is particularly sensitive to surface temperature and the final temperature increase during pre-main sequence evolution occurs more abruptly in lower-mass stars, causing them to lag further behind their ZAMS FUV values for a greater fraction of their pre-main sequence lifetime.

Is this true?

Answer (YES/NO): NO